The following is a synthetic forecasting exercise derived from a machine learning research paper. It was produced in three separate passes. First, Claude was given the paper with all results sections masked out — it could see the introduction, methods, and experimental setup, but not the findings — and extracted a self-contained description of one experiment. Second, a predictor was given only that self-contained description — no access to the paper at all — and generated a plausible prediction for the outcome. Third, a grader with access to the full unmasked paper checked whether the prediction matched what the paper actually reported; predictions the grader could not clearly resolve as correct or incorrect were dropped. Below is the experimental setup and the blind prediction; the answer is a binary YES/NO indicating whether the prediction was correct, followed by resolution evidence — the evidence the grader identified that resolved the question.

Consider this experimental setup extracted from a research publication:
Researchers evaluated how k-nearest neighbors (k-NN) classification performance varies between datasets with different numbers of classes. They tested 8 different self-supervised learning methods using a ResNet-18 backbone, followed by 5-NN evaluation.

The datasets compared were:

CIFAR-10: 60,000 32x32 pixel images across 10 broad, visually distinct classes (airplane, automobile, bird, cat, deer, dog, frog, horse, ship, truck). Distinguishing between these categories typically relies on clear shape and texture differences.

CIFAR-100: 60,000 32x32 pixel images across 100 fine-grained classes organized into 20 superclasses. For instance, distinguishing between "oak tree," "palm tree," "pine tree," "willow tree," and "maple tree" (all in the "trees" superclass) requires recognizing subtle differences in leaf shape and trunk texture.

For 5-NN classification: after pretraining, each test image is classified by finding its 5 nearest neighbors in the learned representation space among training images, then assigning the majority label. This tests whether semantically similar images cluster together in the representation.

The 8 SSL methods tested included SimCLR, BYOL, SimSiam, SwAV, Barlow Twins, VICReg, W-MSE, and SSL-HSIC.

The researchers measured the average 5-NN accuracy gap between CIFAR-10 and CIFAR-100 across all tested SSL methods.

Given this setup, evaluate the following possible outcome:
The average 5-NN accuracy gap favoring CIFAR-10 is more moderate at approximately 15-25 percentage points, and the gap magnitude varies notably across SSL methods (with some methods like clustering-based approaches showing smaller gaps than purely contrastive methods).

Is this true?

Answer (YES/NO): NO